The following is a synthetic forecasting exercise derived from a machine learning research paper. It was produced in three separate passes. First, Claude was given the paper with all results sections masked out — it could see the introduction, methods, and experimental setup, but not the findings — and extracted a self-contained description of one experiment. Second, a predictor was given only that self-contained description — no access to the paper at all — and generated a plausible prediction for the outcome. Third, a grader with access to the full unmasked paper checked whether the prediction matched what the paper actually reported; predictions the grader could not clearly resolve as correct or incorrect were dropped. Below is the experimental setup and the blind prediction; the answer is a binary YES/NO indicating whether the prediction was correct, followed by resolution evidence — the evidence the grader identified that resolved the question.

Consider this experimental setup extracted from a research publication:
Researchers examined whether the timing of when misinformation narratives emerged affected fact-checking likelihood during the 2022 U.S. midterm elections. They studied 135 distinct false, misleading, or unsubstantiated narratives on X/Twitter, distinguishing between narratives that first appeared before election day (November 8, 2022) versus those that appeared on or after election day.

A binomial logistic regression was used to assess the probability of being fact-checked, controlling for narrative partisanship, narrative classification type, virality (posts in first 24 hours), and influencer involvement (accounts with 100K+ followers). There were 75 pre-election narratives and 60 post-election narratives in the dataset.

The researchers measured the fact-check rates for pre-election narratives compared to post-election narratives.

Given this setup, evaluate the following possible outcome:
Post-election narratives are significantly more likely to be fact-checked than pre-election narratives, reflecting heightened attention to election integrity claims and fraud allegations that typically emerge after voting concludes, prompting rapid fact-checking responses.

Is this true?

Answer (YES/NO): YES